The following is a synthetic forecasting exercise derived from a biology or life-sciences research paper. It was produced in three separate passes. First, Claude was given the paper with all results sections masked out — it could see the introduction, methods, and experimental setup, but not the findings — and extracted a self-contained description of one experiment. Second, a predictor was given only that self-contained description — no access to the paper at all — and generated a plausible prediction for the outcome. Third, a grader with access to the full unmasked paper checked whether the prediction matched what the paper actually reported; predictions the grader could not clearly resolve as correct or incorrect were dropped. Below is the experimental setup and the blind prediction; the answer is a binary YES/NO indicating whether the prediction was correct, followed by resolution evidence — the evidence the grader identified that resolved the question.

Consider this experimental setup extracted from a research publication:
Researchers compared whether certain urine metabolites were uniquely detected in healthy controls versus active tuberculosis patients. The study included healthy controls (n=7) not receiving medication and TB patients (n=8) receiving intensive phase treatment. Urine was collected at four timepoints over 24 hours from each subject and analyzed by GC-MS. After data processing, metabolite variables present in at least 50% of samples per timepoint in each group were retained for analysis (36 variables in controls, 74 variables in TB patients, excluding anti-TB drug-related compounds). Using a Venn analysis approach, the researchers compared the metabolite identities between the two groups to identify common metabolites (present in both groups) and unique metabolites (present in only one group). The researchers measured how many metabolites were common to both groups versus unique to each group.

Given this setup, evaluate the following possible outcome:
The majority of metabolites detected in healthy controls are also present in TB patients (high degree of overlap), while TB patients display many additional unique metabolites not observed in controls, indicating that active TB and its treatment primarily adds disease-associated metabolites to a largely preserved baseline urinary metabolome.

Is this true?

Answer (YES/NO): NO